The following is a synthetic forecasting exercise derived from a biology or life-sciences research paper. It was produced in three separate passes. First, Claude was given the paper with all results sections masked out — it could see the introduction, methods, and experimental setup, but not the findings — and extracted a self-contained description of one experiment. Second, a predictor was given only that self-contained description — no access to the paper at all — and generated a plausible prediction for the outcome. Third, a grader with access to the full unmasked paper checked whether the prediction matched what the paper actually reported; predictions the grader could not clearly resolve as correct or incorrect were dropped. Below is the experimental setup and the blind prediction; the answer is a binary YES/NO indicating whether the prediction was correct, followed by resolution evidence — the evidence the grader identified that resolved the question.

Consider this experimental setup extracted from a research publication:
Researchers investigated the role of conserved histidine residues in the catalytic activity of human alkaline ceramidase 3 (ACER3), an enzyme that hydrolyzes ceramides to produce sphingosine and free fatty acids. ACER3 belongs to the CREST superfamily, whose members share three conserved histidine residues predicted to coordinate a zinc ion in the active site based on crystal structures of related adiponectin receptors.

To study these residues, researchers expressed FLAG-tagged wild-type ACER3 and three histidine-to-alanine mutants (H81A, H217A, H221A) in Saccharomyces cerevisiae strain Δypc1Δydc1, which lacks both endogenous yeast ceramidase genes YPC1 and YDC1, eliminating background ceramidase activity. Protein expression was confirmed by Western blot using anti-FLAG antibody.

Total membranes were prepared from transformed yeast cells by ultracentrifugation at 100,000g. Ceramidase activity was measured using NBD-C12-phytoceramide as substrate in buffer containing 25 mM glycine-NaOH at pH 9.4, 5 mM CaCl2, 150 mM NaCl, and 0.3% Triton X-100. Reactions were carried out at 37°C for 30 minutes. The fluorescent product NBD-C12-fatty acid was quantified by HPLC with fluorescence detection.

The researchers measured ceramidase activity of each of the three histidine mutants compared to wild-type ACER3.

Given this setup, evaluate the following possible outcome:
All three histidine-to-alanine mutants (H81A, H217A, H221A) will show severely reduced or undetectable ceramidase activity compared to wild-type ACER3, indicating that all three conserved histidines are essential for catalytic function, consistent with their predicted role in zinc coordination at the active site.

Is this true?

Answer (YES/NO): YES